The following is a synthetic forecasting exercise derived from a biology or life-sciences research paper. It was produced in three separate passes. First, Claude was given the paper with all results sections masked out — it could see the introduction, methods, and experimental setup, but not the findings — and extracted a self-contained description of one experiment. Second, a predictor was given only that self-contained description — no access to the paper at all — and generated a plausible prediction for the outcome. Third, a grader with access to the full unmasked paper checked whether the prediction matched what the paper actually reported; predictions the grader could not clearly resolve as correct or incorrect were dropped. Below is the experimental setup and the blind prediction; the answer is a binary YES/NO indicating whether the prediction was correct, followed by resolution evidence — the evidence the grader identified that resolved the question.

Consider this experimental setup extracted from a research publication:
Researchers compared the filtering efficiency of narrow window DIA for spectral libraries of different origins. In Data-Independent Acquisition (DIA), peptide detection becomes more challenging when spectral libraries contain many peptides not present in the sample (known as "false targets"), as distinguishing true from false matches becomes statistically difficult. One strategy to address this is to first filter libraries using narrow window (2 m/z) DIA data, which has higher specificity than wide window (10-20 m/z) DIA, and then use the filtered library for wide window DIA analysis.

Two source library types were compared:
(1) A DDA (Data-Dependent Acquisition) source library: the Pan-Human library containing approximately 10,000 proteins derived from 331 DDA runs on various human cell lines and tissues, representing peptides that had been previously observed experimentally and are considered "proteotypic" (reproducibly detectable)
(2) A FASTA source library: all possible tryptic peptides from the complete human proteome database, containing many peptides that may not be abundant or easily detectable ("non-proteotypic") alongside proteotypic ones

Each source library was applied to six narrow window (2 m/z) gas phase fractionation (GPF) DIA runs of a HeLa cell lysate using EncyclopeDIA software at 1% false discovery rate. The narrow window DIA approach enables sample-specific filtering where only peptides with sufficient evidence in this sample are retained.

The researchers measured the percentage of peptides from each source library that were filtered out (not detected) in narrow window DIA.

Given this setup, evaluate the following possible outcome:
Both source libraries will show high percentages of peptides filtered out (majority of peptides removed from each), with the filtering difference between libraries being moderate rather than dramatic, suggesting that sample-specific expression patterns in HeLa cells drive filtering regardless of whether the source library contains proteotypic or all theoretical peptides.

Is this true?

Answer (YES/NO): NO